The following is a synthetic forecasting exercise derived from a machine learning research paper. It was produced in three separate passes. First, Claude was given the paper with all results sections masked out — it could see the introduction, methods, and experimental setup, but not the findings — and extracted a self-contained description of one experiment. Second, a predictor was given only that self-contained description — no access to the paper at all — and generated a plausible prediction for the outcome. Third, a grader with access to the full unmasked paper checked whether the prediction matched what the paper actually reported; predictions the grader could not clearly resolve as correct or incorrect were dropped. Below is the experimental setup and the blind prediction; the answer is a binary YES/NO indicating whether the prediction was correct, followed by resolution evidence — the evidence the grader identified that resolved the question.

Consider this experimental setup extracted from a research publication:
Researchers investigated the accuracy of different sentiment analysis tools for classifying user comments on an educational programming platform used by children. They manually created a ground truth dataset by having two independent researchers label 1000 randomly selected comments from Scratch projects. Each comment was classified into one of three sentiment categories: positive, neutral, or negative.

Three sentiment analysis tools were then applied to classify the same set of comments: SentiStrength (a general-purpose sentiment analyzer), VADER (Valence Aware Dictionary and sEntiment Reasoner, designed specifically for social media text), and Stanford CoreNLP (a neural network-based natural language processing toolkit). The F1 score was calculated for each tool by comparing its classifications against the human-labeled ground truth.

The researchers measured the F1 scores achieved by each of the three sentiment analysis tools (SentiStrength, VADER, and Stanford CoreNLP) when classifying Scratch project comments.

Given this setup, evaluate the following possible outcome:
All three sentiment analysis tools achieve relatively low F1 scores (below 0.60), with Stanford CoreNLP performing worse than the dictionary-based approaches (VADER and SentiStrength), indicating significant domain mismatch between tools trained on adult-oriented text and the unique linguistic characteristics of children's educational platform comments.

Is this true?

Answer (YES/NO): NO